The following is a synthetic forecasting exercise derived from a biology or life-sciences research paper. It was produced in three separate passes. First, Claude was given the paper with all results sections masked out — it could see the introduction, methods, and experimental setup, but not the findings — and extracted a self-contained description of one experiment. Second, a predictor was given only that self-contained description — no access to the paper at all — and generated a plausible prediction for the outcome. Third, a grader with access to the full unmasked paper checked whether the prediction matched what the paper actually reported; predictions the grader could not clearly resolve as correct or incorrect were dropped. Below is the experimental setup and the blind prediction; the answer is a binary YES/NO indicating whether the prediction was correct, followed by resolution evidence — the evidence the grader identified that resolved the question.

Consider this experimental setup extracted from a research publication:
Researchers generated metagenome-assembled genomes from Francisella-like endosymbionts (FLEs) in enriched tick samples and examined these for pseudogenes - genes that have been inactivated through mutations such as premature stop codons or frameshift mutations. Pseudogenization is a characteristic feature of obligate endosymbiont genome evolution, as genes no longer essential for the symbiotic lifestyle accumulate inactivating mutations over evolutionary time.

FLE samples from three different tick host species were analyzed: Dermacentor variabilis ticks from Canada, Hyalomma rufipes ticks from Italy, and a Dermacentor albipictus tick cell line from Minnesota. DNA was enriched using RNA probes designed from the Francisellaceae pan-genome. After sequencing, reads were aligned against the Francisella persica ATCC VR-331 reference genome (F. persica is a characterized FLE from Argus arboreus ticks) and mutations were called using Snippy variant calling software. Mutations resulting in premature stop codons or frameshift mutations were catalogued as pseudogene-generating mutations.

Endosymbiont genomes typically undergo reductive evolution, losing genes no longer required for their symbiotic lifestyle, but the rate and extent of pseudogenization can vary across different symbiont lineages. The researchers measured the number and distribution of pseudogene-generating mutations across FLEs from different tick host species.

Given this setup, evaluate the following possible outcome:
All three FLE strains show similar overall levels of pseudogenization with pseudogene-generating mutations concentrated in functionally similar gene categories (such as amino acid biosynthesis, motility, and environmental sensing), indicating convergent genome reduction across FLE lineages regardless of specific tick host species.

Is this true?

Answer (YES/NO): NO